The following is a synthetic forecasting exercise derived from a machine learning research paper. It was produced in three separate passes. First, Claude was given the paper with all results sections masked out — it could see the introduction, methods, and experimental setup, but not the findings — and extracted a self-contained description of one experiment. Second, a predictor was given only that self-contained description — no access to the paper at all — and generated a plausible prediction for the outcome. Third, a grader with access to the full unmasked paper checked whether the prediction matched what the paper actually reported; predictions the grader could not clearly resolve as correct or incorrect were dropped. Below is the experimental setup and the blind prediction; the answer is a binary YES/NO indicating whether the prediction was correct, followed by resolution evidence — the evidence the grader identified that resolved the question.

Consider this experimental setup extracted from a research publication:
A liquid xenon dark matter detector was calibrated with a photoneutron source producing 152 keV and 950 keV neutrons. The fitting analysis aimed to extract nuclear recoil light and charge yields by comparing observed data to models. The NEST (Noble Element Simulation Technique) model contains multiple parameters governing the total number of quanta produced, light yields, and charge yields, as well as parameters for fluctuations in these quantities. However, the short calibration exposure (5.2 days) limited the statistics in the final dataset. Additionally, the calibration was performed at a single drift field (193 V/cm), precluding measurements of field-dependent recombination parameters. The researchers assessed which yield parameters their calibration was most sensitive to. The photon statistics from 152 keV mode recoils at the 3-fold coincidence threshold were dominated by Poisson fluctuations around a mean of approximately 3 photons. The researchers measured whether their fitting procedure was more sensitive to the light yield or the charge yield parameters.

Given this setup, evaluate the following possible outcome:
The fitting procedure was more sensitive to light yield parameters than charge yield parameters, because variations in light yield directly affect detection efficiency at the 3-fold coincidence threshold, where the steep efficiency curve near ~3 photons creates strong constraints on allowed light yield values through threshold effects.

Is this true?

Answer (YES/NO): NO